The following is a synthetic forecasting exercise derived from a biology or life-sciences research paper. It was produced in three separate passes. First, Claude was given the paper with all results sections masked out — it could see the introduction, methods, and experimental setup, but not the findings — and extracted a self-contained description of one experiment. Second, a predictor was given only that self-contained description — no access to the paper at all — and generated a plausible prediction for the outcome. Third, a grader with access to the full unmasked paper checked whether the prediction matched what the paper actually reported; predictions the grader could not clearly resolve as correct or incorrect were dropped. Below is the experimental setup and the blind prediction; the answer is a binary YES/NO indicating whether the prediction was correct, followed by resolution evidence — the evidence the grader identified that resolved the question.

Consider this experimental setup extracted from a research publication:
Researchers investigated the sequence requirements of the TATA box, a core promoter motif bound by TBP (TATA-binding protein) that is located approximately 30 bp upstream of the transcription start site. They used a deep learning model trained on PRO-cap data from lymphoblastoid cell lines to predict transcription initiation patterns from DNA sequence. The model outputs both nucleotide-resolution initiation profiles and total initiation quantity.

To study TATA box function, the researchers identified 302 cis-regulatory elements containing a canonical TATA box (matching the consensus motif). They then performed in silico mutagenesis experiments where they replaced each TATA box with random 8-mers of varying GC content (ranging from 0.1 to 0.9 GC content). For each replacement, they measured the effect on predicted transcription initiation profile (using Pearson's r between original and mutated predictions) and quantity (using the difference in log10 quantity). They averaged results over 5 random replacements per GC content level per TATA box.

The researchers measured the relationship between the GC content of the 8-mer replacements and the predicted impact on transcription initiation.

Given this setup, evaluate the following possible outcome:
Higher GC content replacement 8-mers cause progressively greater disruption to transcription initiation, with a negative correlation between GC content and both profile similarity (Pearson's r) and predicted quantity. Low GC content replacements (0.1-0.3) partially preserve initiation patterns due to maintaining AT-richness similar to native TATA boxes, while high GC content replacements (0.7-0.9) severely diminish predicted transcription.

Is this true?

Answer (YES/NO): NO